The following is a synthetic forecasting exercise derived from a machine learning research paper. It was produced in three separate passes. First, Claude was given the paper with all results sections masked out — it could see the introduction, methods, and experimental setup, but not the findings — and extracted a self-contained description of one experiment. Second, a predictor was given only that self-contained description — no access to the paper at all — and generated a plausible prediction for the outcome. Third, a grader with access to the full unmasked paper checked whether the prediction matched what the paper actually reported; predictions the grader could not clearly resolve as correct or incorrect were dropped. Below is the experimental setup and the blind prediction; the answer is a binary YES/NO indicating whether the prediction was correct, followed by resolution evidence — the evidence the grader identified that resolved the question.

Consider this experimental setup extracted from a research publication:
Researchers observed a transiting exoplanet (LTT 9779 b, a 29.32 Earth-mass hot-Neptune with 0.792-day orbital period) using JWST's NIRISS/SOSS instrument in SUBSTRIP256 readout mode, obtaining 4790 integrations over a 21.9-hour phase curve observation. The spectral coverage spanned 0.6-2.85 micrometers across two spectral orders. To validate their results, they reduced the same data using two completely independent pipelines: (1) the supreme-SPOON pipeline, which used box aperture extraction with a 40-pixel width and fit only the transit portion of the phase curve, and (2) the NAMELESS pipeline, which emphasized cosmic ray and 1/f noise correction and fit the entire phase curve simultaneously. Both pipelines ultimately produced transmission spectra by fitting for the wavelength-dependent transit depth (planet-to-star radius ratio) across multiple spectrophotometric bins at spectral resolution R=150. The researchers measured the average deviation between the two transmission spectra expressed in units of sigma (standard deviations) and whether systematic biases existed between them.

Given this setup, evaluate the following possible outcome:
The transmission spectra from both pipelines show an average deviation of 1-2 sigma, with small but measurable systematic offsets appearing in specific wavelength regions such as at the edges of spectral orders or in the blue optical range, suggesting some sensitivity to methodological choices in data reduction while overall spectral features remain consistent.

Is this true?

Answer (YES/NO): NO